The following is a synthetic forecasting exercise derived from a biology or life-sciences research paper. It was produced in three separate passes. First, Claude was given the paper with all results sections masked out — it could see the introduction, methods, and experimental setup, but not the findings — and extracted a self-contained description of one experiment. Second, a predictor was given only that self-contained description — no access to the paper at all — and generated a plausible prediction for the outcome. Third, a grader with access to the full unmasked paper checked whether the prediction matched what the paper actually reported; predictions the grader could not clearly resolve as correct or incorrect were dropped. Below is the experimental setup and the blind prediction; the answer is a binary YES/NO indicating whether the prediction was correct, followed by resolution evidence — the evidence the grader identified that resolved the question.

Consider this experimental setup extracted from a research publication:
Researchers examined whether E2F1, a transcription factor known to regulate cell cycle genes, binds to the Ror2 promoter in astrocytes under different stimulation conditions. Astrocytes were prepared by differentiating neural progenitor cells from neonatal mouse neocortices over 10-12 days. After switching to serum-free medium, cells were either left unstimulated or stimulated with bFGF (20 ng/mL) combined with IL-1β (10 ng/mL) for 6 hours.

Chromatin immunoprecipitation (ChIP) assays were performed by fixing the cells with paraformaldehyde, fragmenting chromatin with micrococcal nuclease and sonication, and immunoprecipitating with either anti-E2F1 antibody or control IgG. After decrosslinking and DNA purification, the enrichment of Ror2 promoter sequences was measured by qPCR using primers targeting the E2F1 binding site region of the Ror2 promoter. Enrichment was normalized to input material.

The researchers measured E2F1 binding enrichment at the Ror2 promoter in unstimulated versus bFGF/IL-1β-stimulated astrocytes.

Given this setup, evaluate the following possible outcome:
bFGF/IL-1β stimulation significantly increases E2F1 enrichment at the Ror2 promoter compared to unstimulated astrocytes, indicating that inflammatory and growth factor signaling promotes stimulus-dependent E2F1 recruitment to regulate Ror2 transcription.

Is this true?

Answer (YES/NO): YES